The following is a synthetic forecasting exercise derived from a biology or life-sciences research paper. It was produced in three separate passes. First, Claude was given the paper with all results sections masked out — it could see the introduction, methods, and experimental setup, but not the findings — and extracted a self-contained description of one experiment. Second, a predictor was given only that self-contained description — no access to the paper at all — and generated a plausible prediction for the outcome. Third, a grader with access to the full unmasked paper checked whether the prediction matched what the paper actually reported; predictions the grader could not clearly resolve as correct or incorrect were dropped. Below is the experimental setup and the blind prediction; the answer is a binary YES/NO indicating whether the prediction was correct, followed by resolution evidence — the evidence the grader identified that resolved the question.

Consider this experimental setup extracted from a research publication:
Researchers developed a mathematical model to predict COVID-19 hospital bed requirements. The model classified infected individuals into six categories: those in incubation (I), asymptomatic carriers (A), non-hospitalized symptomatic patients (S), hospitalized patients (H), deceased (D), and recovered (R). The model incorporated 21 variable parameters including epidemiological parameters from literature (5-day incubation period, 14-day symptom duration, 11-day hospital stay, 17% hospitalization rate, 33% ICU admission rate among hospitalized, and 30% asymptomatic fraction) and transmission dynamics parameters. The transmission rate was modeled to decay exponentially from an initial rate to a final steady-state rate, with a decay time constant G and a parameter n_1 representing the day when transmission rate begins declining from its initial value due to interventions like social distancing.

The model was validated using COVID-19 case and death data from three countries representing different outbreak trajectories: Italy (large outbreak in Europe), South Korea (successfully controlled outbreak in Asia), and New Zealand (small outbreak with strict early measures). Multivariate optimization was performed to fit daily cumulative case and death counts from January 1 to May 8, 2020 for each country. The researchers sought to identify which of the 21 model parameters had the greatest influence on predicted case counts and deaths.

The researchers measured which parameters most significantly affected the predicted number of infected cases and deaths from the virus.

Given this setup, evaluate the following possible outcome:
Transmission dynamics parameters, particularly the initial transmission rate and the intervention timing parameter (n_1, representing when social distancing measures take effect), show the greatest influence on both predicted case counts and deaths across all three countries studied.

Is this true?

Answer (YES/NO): NO